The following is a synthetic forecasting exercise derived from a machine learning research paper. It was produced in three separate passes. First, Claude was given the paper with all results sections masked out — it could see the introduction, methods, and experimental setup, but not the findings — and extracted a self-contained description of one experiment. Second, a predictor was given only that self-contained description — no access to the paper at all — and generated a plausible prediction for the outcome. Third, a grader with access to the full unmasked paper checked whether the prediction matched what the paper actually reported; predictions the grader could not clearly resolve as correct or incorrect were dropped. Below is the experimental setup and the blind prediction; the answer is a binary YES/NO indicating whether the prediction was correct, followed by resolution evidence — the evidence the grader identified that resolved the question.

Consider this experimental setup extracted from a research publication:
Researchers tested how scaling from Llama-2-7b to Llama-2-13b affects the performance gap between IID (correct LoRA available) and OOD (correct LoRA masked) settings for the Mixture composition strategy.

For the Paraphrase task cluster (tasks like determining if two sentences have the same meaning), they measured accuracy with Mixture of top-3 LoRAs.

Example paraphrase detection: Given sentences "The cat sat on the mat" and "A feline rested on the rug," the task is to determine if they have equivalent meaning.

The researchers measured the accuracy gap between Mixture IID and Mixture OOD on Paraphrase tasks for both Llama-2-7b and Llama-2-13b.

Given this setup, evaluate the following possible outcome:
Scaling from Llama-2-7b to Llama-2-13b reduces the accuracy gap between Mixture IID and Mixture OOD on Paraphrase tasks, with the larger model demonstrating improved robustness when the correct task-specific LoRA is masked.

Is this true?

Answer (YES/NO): NO